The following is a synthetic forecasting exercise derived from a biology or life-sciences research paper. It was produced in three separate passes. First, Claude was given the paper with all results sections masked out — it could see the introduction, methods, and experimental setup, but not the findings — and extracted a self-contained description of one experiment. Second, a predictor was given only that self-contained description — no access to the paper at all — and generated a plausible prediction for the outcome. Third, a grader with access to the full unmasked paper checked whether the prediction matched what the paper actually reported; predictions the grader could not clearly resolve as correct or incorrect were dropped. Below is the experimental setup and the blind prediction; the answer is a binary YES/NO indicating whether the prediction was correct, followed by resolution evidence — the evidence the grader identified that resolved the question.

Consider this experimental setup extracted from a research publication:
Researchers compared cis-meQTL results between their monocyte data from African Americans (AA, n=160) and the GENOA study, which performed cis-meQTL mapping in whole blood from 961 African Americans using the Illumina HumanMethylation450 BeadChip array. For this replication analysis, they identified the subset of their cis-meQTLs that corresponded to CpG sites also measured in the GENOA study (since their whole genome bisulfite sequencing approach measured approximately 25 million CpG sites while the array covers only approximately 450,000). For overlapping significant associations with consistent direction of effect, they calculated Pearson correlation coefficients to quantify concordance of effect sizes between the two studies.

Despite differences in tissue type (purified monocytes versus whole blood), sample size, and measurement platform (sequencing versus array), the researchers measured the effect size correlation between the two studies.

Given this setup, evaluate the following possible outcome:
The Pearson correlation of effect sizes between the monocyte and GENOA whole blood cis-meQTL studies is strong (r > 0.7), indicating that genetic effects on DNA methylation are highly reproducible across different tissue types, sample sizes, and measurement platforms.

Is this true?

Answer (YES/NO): NO